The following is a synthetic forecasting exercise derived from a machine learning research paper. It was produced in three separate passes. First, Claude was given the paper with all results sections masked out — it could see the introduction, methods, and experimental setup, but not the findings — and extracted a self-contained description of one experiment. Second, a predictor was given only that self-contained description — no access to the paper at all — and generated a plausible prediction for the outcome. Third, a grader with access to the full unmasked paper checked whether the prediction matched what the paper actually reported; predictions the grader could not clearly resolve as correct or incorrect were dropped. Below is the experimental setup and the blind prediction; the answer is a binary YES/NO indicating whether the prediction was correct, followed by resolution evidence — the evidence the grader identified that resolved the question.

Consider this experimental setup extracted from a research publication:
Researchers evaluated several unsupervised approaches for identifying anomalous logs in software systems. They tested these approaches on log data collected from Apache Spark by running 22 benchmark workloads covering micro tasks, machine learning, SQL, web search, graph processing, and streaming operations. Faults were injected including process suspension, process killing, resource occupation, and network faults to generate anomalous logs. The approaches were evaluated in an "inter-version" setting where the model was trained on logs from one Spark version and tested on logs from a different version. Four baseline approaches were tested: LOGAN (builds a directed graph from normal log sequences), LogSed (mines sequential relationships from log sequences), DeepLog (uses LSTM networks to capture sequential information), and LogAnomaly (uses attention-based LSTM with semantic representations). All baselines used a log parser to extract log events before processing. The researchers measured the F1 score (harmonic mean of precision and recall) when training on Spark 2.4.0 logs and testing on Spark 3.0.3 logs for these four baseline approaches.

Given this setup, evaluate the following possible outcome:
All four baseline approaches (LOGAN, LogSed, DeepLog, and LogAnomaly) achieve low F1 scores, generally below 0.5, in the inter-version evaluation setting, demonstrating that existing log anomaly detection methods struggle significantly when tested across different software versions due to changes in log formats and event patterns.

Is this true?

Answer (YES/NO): YES